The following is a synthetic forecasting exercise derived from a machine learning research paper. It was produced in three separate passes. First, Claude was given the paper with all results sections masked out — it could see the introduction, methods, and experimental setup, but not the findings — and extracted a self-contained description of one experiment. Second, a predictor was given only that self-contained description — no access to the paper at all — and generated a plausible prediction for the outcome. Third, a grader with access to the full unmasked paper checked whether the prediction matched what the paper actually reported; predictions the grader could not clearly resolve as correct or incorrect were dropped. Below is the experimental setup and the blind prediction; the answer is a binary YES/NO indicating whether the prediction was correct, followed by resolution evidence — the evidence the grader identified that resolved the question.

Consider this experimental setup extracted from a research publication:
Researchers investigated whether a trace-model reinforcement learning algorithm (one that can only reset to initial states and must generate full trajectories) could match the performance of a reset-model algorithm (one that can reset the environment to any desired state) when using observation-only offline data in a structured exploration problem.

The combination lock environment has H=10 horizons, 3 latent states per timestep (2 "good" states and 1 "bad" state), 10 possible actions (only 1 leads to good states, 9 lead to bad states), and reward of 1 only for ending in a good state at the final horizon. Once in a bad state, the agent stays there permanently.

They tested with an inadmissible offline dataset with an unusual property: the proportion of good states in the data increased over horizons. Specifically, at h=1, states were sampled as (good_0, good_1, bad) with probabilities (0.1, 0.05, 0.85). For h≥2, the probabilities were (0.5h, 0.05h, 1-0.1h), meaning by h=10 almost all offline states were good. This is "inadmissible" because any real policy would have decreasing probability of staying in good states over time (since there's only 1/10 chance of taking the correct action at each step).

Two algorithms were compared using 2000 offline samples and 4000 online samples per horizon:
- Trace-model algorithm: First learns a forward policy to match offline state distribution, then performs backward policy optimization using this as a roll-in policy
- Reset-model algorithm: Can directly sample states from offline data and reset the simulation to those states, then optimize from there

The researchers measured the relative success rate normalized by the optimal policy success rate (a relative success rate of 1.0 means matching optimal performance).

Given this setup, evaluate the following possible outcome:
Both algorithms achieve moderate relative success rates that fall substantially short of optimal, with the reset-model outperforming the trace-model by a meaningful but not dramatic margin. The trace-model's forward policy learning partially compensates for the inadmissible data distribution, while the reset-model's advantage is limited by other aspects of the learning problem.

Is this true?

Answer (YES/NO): NO